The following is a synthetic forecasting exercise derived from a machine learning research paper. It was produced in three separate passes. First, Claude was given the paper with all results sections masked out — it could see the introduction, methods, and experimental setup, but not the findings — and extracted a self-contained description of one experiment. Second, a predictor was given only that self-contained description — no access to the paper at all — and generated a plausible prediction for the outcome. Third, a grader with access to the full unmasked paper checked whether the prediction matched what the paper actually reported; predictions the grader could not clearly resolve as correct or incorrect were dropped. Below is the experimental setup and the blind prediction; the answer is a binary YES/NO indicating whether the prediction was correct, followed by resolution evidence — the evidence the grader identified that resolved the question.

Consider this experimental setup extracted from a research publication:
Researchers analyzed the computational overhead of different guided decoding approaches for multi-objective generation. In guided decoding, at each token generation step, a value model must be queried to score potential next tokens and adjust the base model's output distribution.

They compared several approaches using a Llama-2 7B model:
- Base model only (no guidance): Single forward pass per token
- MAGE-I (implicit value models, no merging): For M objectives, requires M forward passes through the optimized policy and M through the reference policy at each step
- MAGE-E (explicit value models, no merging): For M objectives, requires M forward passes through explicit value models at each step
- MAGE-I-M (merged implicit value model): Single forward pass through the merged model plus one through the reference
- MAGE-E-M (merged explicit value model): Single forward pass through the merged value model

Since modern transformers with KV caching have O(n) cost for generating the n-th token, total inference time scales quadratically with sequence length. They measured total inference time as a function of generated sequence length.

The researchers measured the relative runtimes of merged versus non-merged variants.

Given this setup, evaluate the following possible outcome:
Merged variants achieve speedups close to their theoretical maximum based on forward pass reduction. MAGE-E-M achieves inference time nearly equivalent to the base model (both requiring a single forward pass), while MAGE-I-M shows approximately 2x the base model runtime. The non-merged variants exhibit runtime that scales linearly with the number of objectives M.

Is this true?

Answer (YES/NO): NO